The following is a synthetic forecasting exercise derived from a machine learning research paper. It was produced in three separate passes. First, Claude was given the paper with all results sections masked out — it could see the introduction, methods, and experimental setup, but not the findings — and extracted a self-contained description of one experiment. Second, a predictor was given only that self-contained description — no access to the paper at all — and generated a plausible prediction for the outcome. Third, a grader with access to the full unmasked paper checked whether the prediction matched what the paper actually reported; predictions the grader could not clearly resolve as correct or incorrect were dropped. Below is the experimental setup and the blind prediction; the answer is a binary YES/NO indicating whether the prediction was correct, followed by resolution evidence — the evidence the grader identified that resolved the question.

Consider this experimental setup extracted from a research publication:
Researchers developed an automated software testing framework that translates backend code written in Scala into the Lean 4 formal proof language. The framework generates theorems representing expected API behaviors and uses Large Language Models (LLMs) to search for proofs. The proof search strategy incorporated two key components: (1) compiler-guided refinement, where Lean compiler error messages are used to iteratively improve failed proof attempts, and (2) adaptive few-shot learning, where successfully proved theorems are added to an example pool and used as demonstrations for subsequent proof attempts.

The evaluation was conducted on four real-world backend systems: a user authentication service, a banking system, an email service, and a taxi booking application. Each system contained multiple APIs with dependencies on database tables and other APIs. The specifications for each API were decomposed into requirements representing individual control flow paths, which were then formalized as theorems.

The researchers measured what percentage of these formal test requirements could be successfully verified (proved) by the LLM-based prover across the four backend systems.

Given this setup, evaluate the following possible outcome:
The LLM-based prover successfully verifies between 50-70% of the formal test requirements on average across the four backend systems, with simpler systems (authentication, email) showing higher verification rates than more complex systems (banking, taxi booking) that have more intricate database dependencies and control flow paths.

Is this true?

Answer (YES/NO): NO